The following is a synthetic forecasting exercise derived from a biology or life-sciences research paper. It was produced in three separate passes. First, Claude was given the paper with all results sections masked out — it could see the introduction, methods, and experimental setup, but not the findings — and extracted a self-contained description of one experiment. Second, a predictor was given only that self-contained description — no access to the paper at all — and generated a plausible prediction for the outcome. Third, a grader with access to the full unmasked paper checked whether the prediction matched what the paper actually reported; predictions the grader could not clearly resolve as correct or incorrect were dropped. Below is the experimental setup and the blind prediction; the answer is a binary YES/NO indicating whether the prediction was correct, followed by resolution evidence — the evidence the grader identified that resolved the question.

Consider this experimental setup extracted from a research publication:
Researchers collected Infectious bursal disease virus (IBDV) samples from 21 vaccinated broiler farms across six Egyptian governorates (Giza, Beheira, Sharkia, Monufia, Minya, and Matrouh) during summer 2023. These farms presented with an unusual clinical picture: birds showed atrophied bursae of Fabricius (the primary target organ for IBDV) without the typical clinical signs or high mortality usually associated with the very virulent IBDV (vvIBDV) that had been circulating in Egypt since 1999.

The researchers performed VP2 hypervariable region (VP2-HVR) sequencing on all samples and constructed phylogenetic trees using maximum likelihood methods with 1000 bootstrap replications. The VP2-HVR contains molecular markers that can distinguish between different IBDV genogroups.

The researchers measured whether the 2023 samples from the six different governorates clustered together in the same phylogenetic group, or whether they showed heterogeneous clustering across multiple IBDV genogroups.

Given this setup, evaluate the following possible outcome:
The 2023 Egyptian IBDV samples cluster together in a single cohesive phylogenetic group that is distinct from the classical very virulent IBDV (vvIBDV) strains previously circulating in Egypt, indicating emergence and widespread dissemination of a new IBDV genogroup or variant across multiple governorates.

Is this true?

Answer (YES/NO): NO